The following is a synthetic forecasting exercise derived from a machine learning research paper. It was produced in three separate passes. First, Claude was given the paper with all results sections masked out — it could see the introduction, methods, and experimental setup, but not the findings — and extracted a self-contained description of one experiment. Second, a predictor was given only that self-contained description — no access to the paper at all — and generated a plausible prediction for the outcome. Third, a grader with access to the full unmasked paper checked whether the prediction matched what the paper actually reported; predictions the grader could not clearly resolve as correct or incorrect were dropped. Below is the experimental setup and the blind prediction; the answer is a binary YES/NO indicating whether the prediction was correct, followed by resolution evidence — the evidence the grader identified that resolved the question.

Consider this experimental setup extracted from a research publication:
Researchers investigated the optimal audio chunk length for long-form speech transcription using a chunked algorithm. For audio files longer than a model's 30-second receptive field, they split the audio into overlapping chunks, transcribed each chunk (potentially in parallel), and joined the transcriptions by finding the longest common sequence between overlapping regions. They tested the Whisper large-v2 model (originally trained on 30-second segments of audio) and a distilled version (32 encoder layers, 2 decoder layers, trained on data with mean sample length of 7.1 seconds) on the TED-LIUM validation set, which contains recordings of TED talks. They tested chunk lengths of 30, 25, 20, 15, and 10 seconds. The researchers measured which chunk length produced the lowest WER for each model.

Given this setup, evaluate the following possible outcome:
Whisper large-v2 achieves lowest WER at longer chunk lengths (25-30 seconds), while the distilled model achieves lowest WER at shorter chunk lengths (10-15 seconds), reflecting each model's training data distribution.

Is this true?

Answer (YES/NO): YES